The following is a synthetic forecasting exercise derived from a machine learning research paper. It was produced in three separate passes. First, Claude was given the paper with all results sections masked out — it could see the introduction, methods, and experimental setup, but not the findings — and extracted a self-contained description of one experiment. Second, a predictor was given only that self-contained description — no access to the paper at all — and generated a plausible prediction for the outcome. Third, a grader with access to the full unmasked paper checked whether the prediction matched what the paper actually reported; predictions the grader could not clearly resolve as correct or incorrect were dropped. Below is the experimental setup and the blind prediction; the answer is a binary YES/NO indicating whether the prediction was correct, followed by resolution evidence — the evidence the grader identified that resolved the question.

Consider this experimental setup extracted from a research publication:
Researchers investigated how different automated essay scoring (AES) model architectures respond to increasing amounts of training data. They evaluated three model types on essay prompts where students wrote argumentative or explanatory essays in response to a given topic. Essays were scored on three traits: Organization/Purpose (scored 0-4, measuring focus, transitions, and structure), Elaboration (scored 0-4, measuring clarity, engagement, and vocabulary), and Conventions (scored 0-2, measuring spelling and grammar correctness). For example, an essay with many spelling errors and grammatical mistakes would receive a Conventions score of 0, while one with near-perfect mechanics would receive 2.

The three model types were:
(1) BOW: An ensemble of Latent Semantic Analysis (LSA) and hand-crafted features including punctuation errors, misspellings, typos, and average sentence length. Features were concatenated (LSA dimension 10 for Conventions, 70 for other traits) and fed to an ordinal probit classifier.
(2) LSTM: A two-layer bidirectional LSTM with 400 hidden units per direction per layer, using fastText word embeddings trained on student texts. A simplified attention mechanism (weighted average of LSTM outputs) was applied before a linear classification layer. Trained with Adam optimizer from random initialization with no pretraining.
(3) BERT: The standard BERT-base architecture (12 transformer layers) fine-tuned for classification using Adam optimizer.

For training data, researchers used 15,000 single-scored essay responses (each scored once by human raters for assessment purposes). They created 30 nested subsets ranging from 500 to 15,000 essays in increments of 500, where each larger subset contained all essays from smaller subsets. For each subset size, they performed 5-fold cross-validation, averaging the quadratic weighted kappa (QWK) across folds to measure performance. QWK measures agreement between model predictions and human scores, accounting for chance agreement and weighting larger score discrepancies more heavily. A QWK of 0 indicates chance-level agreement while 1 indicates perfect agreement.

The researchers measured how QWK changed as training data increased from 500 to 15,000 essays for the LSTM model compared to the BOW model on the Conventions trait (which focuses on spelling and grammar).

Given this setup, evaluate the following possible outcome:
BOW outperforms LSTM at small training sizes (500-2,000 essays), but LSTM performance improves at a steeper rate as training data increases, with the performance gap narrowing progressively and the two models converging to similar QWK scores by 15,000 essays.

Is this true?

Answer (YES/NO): NO